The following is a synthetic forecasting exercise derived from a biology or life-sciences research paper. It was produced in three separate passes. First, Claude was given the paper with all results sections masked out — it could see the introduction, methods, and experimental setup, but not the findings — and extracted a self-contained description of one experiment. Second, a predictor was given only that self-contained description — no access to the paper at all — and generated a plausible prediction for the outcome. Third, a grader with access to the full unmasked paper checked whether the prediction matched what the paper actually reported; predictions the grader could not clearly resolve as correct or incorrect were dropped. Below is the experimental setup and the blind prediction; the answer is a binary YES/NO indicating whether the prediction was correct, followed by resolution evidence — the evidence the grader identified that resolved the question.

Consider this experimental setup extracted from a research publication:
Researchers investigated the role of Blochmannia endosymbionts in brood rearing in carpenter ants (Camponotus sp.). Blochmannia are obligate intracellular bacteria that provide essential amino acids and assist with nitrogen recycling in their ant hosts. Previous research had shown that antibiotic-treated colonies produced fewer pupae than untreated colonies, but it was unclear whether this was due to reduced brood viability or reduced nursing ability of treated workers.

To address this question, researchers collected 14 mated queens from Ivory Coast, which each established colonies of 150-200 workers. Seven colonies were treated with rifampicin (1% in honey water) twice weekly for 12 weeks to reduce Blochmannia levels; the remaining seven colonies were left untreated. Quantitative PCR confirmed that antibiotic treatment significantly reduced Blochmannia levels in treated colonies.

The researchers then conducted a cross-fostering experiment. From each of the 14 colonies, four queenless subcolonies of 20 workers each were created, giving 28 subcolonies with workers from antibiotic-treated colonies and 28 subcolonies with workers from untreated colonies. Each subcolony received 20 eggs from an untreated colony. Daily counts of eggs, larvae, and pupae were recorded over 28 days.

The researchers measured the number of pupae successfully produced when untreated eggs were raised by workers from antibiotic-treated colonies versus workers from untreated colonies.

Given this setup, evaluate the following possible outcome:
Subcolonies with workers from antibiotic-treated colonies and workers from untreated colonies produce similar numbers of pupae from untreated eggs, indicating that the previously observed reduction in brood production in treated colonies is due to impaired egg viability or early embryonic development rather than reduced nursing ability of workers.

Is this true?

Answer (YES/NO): NO